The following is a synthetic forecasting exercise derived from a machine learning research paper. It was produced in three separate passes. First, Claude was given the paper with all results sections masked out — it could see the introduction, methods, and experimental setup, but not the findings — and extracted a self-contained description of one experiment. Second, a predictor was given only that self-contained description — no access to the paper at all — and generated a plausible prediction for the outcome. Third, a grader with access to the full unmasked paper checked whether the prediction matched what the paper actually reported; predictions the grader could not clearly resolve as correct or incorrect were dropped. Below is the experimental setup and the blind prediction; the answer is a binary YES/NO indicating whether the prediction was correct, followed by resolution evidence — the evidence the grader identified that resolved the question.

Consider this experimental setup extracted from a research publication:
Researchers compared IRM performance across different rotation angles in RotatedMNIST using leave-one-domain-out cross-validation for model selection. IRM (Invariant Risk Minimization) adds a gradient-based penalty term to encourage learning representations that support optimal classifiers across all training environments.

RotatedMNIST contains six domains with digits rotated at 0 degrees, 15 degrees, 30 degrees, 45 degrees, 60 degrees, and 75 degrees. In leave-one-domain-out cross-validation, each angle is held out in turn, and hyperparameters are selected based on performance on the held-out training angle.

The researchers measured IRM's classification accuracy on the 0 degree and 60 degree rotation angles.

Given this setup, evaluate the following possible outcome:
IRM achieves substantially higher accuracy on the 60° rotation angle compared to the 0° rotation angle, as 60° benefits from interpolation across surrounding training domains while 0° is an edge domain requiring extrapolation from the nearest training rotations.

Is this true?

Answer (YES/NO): NO